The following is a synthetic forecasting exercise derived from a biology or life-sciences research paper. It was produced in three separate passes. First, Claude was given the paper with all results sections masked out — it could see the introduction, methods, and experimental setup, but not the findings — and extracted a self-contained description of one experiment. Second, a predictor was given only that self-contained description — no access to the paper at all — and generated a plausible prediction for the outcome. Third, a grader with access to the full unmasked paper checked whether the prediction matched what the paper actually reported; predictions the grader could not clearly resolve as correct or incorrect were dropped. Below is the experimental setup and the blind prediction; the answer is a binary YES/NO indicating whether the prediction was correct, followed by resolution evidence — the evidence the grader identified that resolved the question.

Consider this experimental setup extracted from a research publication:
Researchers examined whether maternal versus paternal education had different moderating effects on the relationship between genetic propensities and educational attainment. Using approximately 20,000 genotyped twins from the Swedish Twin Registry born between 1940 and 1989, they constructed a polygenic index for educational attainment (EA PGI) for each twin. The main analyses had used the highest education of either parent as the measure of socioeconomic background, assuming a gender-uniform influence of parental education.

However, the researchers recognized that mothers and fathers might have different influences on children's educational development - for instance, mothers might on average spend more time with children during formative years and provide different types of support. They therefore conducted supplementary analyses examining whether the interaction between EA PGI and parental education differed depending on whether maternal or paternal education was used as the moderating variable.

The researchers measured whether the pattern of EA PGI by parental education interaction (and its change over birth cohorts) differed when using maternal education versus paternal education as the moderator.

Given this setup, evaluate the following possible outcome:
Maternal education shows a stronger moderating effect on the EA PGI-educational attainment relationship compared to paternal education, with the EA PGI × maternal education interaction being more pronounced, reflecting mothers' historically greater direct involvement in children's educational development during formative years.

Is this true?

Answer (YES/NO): NO